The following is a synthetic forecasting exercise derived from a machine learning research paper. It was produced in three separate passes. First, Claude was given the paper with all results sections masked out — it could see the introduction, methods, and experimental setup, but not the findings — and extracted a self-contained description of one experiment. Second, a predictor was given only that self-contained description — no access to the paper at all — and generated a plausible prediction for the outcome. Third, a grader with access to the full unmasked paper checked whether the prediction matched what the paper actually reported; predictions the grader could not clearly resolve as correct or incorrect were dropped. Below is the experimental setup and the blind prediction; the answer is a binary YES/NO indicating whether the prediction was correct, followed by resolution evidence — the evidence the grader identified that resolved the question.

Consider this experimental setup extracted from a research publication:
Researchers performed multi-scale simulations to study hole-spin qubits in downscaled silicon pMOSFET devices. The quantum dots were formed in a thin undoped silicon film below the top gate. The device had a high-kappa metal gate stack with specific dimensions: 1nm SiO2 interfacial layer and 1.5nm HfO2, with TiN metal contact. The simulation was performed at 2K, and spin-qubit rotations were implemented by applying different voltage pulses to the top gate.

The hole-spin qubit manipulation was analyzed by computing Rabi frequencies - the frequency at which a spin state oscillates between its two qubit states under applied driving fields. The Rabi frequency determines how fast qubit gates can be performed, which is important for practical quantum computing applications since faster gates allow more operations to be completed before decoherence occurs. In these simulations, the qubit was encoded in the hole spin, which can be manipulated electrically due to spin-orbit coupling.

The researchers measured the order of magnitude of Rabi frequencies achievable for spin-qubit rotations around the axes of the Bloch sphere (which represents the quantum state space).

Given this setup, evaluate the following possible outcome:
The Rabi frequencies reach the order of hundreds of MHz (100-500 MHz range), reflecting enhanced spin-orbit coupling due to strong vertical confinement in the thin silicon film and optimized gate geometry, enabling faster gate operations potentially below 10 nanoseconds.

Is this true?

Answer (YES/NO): NO